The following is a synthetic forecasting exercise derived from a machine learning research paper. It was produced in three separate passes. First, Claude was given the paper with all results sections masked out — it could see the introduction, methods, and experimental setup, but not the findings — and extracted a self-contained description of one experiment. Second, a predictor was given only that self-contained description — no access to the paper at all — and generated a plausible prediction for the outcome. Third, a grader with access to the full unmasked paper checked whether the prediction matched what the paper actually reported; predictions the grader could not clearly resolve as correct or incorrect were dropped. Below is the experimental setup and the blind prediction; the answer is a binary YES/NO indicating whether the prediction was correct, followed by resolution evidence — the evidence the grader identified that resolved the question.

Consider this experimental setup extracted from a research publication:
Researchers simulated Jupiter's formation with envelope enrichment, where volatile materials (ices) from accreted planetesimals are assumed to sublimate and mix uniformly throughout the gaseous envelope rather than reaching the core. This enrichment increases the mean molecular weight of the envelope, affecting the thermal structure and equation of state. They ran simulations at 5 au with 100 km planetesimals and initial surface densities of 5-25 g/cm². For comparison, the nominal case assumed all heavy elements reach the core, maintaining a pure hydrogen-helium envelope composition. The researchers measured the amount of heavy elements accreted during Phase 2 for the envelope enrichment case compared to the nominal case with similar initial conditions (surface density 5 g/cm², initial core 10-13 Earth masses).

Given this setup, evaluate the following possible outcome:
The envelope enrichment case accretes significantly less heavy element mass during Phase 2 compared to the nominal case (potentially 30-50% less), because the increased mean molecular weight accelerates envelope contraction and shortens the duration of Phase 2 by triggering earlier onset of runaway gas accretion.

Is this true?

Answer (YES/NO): NO